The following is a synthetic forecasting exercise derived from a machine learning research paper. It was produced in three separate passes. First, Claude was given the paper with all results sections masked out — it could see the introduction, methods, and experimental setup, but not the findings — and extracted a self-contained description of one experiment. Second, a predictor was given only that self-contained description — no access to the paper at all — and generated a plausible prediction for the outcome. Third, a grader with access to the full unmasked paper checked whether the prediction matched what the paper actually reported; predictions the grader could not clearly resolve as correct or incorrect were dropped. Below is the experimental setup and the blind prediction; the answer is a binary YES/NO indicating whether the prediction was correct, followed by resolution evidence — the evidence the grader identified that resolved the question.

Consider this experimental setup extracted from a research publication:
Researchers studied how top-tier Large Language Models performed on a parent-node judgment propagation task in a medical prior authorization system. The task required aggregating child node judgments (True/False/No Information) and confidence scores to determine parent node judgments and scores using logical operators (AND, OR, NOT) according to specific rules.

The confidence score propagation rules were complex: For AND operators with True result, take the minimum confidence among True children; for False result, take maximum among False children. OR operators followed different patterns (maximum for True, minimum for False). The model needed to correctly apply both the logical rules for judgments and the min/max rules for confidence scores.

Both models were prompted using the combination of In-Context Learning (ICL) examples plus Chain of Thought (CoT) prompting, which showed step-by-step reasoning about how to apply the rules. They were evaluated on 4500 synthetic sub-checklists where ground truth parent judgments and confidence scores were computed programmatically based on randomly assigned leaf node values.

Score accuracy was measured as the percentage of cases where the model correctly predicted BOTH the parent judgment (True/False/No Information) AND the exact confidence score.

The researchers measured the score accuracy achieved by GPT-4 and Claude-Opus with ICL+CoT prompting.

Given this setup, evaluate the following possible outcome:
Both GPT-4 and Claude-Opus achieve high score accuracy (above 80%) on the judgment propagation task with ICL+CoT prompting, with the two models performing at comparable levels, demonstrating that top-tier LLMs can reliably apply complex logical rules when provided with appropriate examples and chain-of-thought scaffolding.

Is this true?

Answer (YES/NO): YES